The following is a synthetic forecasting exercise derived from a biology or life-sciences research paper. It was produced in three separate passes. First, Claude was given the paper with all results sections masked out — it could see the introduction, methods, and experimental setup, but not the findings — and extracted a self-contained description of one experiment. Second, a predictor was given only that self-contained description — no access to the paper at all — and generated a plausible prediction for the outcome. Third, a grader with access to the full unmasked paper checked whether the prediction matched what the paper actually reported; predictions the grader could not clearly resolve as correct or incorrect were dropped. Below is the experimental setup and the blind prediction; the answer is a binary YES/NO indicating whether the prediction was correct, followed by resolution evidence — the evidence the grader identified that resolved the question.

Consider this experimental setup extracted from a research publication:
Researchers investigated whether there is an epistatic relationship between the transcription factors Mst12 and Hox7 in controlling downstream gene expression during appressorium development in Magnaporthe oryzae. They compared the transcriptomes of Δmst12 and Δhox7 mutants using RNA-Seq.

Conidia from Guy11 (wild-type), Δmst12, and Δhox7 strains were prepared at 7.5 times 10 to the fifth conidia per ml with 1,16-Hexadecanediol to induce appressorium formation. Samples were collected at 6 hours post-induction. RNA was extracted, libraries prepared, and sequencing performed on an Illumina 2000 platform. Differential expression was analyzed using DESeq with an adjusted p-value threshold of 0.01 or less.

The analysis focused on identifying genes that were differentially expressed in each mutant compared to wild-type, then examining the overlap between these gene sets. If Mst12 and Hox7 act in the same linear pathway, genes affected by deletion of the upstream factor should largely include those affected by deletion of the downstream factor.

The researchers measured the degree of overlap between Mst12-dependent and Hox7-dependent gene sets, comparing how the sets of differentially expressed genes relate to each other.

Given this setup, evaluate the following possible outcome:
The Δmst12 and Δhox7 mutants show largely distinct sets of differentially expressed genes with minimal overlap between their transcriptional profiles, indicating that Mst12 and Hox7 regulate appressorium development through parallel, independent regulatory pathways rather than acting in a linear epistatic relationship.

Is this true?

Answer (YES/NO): YES